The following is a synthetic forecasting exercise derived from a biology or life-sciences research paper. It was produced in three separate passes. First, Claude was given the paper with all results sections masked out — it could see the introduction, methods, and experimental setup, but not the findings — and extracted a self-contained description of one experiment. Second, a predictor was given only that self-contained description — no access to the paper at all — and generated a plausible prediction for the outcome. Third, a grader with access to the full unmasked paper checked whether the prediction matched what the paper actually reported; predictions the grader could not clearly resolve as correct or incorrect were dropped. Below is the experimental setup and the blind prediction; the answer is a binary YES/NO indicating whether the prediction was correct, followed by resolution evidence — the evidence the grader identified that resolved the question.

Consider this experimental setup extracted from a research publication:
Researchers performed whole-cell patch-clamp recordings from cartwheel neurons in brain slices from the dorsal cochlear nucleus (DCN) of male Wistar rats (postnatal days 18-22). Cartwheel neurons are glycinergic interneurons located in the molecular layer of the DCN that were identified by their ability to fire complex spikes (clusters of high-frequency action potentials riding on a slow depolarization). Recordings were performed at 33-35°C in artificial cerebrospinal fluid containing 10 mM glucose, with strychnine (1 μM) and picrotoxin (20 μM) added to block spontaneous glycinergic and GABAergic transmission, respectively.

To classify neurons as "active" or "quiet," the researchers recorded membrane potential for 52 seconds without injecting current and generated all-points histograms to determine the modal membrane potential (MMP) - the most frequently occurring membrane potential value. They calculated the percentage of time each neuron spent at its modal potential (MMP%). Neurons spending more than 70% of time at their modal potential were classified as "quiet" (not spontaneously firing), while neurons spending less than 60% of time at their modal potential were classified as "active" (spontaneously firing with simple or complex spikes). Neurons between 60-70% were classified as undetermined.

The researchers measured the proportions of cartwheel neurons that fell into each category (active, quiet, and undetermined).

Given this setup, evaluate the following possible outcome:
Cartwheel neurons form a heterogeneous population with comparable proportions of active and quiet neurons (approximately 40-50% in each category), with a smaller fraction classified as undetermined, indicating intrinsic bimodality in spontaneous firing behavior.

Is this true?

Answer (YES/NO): NO